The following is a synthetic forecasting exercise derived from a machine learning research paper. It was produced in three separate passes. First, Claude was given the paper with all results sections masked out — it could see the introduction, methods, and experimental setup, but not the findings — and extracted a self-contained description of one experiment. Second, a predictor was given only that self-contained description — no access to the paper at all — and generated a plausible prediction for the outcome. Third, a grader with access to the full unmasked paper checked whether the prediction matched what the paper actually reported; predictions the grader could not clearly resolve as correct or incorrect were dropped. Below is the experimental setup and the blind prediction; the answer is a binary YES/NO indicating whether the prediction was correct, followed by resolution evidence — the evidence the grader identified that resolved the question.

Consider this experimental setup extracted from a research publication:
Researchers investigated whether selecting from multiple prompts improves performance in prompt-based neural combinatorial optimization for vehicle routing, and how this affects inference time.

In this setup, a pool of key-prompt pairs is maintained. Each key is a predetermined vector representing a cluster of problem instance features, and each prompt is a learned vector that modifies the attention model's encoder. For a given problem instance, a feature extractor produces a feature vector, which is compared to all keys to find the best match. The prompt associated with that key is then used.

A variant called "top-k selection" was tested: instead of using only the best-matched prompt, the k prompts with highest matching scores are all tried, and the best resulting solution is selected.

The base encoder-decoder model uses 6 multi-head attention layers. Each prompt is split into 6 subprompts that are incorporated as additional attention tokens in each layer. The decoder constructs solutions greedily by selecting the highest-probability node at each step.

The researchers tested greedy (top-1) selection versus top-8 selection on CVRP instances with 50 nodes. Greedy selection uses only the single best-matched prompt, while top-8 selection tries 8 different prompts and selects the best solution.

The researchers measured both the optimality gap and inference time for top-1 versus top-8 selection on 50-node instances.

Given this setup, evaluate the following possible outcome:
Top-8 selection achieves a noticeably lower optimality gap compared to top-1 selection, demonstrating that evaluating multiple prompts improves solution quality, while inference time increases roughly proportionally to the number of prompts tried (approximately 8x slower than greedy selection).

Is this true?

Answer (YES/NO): YES